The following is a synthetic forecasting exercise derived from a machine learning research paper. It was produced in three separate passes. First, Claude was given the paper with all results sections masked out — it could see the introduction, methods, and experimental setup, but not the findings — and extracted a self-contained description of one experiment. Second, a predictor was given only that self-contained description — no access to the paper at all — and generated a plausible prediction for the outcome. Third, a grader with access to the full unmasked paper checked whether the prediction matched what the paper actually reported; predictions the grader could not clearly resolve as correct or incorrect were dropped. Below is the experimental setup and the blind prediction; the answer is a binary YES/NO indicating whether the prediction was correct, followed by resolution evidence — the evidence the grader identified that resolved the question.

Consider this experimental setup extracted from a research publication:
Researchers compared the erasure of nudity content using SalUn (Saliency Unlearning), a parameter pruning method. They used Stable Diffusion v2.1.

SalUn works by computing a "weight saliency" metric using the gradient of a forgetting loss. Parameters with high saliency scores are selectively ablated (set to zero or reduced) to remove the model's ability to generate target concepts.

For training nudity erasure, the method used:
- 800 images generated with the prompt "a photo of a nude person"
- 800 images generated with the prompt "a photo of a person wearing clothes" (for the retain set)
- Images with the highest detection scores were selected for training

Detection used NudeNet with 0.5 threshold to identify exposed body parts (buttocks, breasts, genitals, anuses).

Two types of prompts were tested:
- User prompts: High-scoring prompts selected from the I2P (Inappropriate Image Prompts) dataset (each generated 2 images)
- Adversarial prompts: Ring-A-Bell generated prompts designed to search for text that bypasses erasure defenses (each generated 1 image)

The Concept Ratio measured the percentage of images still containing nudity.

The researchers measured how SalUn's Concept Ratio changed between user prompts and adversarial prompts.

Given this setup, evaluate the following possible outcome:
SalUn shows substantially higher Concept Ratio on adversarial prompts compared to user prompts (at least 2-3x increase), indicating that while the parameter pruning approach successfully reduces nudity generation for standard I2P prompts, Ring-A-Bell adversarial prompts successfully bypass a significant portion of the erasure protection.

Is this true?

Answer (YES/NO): NO